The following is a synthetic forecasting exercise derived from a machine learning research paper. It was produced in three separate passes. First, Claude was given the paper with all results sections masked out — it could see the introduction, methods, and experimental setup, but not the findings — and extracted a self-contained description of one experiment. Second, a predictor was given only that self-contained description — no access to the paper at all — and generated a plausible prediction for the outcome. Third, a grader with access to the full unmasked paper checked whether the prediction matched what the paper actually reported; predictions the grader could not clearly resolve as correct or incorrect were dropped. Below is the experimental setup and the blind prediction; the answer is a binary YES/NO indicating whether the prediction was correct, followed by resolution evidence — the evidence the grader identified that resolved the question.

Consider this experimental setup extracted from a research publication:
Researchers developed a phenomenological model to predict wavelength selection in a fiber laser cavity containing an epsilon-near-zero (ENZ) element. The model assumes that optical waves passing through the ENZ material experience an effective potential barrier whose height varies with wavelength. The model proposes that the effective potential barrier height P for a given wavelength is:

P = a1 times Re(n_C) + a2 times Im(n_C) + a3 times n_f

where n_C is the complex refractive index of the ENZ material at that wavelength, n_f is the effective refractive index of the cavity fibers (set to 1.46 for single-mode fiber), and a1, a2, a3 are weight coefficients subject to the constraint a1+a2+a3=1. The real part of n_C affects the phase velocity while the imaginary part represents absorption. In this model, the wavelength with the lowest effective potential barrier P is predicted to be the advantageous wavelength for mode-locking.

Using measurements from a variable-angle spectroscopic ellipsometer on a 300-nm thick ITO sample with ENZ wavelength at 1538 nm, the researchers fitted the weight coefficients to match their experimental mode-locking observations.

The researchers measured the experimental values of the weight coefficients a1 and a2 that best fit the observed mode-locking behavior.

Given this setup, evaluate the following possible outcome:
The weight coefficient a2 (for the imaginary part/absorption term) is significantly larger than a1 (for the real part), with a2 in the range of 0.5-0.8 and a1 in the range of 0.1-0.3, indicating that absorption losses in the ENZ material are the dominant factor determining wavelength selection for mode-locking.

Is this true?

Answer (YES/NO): NO